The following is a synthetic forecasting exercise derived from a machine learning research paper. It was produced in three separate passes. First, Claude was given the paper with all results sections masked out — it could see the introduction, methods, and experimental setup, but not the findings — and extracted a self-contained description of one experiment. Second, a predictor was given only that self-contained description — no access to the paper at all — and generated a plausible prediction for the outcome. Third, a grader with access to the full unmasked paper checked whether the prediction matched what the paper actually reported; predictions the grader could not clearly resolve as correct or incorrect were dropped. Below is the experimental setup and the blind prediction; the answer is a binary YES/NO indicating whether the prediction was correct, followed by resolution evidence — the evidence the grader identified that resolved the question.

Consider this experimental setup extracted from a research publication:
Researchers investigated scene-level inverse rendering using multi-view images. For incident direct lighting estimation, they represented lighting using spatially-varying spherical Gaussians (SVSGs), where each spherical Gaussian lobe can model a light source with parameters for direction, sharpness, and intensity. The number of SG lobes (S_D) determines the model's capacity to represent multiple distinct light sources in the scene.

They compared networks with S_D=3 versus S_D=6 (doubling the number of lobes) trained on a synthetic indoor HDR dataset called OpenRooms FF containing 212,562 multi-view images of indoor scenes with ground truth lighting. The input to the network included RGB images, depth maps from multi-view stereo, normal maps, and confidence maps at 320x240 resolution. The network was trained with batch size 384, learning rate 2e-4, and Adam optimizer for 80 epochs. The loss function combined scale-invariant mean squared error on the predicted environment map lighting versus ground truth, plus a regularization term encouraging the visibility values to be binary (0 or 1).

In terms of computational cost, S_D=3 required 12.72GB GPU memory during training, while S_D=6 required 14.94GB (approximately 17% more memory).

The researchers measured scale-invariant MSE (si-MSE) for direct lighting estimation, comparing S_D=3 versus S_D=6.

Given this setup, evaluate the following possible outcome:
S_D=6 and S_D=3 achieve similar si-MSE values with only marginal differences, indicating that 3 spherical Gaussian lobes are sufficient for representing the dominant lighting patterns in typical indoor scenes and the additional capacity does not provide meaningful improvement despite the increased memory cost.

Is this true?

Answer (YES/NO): YES